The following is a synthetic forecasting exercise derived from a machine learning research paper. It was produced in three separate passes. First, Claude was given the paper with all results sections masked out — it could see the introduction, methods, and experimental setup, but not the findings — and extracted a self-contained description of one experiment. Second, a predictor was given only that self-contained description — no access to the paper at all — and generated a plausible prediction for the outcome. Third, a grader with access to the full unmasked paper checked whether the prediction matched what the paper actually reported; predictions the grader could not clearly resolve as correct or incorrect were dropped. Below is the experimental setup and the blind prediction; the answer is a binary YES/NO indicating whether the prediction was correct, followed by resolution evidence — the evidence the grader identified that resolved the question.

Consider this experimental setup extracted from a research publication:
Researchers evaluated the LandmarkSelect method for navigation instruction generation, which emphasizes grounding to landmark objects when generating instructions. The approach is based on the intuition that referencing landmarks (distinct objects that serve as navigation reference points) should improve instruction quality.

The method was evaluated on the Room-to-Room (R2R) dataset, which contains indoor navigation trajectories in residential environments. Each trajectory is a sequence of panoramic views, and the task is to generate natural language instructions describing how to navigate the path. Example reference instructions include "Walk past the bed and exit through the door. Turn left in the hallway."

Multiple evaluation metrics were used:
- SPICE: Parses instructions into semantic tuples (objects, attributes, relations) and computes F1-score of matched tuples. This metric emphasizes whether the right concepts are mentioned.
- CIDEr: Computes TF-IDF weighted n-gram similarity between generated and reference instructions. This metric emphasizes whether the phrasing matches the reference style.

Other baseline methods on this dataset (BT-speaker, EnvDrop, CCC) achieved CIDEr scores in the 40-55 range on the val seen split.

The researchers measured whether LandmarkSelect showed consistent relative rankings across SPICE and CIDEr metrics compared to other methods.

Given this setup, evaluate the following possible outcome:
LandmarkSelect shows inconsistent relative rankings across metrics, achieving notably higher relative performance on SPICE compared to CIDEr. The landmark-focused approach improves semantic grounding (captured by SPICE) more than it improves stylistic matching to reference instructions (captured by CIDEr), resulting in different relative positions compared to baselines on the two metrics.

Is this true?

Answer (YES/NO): YES